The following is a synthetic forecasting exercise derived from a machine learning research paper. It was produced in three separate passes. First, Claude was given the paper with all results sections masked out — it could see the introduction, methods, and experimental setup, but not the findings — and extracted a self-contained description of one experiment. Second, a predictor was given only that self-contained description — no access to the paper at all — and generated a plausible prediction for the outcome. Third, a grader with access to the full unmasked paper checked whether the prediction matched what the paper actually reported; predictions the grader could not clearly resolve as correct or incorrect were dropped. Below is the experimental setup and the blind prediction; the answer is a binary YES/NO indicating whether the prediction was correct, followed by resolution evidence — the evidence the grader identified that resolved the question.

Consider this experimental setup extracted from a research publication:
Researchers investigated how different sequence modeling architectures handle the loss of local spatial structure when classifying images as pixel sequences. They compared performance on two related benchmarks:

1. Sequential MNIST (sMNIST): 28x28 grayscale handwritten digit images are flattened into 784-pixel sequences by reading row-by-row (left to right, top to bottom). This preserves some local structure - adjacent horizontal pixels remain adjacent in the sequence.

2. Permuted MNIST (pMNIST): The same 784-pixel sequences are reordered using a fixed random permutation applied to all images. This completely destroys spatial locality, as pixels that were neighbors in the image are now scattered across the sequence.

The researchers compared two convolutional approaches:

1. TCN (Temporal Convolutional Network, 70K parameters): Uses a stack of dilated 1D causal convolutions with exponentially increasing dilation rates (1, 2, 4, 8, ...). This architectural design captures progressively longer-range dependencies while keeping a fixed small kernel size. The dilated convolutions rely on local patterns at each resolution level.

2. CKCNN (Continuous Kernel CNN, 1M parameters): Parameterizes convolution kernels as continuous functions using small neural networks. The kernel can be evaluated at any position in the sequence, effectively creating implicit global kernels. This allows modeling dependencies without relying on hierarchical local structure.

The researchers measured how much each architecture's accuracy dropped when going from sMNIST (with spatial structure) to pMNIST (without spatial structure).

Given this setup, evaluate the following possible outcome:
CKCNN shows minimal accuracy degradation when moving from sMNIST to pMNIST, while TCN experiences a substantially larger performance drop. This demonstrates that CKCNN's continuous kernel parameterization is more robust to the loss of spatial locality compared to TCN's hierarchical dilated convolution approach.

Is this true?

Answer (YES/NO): YES